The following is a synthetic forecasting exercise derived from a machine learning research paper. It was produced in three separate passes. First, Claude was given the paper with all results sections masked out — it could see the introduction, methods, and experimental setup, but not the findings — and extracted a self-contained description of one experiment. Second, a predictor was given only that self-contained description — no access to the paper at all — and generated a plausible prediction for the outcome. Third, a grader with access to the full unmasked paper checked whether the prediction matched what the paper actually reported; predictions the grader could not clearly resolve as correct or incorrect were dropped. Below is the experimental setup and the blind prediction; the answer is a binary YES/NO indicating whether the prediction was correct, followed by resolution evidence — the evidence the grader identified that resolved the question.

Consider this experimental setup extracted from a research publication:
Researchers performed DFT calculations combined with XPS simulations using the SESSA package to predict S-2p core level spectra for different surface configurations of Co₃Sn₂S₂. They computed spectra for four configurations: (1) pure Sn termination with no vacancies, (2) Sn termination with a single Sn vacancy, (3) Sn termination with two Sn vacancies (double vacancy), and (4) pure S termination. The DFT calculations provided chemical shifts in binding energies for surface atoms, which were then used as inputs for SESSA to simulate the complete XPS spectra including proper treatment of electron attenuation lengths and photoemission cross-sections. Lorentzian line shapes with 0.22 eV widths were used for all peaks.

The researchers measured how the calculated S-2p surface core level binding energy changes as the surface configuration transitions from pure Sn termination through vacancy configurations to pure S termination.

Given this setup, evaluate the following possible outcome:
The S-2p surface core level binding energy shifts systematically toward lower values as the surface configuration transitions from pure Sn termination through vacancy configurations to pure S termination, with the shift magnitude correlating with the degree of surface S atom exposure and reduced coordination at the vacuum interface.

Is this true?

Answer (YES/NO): YES